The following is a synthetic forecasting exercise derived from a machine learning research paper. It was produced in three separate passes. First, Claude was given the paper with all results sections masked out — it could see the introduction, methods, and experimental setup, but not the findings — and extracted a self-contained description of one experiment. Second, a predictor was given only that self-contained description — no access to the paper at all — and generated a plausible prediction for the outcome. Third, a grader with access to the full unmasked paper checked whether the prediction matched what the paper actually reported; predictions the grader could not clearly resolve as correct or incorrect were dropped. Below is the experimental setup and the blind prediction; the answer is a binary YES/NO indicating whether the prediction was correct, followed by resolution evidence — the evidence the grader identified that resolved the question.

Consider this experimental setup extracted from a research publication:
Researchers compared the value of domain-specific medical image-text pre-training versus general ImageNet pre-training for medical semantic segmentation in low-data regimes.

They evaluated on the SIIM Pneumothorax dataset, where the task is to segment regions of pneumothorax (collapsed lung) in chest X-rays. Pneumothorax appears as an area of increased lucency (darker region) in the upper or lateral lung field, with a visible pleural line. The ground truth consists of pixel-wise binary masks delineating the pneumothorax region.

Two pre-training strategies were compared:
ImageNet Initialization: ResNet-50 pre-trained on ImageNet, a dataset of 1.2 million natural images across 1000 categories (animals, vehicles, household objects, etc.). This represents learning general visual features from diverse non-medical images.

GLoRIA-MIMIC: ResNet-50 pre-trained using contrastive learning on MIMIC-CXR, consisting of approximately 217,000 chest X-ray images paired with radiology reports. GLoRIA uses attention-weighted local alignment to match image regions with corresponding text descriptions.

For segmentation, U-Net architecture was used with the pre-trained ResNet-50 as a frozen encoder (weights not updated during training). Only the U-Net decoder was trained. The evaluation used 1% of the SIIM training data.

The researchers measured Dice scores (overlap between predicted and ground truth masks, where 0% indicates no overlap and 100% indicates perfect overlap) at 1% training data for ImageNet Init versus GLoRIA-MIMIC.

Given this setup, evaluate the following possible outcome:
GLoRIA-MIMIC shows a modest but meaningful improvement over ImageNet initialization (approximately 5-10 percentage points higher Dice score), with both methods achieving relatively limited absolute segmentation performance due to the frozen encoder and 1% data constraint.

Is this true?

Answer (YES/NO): NO